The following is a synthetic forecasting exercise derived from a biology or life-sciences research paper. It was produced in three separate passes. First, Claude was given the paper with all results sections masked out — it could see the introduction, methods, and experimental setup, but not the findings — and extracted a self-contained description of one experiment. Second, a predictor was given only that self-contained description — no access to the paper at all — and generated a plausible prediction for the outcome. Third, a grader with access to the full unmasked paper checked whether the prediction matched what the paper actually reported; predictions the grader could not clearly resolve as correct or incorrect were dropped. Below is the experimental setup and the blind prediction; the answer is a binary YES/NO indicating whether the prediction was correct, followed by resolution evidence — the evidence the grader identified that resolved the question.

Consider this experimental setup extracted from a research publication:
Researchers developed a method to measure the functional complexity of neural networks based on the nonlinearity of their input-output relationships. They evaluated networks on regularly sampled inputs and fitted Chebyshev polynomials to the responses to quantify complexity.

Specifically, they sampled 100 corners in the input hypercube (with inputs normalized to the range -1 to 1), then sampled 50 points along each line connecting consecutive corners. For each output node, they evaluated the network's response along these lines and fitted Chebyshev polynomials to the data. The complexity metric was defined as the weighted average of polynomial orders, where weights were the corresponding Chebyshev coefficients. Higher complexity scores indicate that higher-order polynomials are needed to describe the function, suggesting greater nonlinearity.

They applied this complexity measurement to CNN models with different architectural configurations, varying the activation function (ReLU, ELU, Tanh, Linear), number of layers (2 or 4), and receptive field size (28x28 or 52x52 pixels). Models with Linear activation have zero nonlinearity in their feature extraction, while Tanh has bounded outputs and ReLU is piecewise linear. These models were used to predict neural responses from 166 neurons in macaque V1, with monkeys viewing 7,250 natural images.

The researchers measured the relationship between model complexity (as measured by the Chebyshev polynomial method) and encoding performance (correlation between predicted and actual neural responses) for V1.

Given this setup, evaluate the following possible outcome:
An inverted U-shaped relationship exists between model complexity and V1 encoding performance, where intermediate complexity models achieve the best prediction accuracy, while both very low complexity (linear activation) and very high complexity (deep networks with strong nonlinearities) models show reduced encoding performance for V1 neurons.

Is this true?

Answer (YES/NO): NO